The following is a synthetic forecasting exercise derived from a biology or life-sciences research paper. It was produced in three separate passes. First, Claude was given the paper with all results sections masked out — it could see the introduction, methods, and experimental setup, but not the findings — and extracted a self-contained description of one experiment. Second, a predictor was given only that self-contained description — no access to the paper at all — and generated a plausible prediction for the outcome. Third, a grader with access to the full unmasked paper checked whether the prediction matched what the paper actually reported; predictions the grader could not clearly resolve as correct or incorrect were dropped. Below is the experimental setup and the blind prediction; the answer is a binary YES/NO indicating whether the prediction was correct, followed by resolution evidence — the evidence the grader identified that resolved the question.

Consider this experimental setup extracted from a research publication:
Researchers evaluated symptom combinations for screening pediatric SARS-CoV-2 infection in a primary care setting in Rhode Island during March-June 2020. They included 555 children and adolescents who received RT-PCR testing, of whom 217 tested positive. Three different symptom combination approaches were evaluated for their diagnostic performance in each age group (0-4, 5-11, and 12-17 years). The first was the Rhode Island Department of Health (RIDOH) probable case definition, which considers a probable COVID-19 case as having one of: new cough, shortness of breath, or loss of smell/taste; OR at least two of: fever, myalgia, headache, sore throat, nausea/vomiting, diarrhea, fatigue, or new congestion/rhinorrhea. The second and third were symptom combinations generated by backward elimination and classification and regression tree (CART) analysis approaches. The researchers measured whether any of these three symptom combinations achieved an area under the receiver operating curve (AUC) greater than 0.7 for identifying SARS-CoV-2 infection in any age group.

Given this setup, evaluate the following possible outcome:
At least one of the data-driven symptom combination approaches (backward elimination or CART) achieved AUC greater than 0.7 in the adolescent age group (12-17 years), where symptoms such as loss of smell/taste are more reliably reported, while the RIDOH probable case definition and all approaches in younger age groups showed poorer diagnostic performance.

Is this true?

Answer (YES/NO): NO